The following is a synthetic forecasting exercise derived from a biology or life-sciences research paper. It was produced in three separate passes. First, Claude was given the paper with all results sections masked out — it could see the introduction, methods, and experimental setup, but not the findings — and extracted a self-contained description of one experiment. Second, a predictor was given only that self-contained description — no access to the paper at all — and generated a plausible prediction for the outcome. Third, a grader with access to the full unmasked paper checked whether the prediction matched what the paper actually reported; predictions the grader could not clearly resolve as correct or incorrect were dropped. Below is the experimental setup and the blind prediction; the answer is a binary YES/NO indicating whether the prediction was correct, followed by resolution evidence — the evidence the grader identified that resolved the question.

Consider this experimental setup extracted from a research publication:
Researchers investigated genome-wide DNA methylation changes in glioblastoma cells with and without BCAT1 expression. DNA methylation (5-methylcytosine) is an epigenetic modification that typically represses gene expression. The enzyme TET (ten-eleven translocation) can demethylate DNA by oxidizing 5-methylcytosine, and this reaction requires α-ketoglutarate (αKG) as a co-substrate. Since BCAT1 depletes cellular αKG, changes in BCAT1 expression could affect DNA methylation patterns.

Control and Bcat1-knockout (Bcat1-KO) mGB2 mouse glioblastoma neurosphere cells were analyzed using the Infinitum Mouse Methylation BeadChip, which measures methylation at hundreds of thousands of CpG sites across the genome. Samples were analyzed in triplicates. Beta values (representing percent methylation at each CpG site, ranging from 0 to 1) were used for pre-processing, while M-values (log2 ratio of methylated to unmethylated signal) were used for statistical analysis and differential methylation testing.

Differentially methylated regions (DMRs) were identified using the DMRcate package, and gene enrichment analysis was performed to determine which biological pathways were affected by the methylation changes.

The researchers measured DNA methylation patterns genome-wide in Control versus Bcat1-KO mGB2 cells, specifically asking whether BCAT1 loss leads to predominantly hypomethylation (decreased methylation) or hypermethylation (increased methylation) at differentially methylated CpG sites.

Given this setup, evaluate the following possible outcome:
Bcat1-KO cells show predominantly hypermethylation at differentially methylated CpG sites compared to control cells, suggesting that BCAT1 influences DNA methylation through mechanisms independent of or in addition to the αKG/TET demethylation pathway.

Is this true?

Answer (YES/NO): NO